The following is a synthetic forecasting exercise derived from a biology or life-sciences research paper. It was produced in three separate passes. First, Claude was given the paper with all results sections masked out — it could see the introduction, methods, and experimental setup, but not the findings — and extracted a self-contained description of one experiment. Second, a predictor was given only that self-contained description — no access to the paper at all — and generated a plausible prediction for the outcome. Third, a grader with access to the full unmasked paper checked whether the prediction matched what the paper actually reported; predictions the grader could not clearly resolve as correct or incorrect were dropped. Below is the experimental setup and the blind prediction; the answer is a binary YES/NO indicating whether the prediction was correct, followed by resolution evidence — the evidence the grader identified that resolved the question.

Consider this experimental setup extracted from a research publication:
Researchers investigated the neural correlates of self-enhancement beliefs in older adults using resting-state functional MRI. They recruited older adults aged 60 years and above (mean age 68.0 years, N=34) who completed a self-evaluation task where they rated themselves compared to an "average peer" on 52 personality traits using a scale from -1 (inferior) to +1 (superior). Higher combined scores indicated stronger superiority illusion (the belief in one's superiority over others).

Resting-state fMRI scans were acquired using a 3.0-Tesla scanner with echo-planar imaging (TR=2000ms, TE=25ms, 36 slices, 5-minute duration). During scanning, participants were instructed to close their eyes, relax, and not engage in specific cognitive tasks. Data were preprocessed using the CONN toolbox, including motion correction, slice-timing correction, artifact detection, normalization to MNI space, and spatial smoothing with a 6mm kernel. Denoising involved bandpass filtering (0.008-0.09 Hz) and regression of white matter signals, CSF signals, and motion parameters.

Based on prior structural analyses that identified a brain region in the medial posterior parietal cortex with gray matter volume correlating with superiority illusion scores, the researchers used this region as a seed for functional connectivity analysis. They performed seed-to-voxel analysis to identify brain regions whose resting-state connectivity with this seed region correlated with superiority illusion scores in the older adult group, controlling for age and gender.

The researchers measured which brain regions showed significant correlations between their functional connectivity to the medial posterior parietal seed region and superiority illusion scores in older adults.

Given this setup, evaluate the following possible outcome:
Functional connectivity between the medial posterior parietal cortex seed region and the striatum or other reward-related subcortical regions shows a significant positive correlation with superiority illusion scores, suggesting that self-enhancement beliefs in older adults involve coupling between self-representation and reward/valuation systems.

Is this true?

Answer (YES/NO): NO